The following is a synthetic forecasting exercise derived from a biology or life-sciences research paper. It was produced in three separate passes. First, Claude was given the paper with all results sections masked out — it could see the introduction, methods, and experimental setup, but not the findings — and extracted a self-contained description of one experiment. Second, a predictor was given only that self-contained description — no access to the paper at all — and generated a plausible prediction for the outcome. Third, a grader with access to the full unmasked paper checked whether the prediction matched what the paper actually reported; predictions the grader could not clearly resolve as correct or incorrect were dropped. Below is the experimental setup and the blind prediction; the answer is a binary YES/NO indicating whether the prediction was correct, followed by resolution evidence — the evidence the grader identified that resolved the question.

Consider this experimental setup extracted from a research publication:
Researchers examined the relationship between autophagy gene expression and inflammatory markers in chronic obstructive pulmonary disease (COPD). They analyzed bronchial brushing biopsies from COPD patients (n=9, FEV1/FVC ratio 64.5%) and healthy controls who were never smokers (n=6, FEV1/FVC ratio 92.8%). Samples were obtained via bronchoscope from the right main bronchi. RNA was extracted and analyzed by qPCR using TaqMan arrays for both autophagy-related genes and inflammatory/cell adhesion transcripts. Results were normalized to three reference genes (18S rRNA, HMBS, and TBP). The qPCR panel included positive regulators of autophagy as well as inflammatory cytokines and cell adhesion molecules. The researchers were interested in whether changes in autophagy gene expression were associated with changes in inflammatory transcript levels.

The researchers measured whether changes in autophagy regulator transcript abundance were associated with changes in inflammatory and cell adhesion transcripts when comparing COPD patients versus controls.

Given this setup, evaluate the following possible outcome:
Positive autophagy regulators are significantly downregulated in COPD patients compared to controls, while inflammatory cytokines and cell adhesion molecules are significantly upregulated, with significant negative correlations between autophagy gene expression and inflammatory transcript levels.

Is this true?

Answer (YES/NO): NO